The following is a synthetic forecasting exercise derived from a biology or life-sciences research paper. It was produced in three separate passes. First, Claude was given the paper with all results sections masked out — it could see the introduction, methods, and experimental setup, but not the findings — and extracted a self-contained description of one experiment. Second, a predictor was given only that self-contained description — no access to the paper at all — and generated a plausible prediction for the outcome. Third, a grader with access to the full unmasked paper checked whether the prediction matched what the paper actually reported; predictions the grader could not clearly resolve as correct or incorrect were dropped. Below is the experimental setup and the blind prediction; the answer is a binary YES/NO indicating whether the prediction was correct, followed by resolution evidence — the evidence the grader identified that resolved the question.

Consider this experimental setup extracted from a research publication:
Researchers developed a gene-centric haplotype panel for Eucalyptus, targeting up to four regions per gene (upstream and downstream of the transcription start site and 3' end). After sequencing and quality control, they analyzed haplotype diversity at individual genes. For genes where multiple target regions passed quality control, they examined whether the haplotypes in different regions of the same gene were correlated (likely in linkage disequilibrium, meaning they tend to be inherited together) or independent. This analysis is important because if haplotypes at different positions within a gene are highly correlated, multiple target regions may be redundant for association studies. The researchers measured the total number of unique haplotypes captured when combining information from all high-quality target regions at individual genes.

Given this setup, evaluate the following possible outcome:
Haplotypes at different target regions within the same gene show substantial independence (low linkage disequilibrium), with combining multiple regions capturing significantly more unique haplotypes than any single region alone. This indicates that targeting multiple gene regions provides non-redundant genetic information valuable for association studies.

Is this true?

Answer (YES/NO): YES